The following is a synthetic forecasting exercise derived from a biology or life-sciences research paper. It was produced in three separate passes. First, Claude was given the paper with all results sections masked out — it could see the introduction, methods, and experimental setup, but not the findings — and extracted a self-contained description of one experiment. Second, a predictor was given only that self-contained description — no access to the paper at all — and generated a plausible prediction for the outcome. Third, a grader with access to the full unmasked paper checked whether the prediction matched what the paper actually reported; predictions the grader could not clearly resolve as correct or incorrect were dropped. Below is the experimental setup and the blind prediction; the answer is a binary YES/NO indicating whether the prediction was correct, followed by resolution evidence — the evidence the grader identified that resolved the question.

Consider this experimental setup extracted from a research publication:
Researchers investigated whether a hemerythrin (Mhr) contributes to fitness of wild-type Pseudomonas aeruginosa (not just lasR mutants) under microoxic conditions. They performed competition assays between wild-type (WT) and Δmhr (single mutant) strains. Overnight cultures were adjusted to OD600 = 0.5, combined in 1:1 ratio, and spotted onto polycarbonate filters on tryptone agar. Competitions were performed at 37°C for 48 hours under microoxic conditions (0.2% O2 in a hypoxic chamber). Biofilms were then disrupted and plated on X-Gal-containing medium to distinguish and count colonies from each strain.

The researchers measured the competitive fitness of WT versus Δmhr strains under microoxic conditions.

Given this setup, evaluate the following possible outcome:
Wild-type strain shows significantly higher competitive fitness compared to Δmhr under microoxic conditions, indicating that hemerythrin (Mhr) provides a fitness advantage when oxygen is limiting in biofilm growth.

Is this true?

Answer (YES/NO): YES